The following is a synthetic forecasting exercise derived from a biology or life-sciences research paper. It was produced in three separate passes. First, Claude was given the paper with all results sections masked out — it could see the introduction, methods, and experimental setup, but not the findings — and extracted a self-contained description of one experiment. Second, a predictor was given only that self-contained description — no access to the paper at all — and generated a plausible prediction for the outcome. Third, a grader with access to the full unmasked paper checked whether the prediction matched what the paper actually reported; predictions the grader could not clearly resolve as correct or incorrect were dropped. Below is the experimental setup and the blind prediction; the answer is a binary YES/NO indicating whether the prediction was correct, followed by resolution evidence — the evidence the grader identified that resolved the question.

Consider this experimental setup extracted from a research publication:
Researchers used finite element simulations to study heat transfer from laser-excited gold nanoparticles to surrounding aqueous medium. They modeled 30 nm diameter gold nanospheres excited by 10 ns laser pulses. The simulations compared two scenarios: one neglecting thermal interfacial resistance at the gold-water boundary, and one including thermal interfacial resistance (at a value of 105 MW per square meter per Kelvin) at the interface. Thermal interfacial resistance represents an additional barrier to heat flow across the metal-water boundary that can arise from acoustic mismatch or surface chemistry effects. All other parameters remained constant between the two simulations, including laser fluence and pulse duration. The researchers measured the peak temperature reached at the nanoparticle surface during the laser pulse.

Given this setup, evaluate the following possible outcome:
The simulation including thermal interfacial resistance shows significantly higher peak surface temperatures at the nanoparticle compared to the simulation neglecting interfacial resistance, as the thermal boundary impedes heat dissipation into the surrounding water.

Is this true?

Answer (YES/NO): YES